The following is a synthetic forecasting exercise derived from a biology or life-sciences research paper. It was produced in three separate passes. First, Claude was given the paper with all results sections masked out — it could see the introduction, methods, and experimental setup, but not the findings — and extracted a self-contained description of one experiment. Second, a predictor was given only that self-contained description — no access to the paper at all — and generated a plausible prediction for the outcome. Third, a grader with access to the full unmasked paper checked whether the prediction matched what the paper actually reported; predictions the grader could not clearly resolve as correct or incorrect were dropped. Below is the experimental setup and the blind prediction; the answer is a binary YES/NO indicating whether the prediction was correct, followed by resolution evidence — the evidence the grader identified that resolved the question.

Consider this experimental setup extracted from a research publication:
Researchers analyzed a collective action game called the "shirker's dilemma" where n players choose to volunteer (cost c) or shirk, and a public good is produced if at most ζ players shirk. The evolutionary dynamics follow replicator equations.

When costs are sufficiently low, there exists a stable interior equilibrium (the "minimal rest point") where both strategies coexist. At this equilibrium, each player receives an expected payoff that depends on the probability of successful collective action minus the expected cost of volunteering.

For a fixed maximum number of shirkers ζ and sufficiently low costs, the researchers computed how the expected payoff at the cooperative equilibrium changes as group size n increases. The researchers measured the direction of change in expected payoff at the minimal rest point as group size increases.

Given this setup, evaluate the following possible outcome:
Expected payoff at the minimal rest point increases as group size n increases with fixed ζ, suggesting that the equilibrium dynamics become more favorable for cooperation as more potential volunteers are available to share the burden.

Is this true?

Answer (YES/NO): NO